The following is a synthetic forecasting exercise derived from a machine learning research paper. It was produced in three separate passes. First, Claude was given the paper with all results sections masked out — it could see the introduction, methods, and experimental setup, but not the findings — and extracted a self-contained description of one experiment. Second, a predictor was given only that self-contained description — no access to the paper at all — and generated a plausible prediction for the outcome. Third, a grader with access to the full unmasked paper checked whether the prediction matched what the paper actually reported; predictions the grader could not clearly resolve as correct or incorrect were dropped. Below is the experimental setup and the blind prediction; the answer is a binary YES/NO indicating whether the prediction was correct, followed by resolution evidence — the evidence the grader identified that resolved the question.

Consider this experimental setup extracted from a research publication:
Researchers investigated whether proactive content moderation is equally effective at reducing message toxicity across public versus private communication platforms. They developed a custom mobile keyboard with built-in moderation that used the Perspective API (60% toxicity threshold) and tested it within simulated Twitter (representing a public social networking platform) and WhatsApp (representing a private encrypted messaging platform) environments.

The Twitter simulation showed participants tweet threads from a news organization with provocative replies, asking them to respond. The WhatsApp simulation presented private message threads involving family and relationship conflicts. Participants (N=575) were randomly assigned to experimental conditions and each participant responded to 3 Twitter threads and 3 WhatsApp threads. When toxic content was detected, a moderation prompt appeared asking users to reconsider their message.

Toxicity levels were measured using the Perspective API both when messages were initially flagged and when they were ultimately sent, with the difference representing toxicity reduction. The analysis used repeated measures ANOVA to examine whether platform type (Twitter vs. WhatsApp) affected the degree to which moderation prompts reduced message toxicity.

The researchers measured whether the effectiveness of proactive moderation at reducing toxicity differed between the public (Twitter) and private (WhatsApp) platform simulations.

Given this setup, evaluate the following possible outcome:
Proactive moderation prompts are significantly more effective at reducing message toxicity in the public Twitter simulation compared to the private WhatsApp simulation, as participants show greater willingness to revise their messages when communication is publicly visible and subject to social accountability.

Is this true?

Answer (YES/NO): NO